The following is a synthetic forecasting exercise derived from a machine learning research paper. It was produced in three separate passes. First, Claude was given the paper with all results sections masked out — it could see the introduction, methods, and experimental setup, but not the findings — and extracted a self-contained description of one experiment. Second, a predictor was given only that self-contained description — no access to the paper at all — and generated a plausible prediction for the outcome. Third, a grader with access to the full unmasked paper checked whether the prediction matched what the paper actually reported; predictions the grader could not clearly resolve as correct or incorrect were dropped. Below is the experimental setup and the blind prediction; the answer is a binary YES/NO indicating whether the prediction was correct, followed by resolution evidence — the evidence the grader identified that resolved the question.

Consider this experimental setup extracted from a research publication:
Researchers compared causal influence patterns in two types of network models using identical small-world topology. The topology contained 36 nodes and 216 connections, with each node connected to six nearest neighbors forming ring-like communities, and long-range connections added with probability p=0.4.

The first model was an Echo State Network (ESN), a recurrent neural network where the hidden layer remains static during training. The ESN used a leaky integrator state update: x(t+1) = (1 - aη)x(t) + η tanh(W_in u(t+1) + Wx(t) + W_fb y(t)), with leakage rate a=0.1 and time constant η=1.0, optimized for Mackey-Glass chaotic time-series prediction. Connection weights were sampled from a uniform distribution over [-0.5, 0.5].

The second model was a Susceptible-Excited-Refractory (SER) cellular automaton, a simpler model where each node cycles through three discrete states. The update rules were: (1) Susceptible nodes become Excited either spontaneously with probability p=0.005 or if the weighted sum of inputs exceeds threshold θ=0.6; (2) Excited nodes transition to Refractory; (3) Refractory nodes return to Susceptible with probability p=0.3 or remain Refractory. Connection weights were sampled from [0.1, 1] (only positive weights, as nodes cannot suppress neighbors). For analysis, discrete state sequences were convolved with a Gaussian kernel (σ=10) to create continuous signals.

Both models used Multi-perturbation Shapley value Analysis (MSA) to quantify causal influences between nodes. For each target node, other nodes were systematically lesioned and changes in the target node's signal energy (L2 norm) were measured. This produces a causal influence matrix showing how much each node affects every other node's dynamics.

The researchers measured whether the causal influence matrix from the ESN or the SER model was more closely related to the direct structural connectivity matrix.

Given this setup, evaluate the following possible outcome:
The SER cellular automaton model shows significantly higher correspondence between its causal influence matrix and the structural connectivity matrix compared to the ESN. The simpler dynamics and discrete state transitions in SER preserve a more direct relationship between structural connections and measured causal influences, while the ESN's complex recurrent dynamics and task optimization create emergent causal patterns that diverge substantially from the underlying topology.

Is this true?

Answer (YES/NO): YES